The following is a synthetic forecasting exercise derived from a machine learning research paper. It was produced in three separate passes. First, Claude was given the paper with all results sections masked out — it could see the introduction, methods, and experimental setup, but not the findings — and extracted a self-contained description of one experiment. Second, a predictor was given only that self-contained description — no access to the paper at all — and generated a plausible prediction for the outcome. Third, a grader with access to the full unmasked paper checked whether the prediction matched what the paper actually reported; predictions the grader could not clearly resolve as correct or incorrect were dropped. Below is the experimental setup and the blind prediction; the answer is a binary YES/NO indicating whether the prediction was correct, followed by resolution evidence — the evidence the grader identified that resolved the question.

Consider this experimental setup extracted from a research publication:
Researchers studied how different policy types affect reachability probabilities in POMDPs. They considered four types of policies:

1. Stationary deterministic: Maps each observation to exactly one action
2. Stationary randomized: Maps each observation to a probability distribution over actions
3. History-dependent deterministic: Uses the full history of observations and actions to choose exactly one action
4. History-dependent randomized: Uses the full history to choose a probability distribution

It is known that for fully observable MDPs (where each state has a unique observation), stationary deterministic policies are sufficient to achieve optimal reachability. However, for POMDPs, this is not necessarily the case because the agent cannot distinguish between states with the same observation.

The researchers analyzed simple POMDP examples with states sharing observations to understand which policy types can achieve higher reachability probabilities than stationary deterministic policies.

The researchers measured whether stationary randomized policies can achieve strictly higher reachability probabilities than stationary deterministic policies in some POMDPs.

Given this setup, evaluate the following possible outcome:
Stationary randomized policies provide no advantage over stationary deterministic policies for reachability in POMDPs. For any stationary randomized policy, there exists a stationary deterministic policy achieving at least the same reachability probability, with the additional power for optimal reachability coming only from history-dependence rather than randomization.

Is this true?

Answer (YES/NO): NO